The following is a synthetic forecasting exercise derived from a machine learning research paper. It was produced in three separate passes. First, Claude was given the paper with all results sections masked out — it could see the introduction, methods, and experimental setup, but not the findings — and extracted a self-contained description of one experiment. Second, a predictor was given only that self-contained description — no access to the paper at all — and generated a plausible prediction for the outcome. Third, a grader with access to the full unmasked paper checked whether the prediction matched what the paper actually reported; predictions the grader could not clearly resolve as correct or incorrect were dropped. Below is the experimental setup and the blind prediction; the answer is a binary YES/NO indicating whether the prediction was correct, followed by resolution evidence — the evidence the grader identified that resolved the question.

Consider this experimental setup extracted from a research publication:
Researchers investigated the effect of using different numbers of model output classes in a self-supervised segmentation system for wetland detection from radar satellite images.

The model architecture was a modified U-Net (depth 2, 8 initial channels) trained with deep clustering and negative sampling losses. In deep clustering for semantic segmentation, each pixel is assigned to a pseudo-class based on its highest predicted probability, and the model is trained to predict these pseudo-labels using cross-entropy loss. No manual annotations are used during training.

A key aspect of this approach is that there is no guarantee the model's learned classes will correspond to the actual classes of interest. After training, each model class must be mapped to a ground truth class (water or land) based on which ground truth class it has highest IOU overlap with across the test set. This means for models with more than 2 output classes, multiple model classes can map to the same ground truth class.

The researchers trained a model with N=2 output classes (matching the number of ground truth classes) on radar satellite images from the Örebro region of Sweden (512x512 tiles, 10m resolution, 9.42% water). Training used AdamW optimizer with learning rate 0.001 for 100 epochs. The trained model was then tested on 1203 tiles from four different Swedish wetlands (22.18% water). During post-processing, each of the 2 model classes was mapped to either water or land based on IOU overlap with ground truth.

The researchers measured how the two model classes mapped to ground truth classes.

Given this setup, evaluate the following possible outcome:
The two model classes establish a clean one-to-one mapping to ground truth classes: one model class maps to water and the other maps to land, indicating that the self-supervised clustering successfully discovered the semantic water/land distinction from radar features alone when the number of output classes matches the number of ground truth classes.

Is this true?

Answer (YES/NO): NO